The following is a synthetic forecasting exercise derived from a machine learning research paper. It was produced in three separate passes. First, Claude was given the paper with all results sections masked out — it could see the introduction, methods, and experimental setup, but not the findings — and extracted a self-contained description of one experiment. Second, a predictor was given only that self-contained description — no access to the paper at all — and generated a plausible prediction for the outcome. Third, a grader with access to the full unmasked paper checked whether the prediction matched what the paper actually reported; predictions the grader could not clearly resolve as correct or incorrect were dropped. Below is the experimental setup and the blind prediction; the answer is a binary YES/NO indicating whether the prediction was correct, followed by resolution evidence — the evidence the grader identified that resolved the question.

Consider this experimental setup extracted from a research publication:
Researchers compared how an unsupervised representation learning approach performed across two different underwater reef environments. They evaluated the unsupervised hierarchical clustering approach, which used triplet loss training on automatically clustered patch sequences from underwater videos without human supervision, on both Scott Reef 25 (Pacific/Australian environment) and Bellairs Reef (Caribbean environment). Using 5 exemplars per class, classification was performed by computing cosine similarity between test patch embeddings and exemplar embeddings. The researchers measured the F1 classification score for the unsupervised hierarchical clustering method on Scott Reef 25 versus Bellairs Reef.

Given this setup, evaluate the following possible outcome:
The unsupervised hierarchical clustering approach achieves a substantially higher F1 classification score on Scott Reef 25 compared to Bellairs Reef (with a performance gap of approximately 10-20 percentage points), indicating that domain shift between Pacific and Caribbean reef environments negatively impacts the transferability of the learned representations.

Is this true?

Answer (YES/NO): NO